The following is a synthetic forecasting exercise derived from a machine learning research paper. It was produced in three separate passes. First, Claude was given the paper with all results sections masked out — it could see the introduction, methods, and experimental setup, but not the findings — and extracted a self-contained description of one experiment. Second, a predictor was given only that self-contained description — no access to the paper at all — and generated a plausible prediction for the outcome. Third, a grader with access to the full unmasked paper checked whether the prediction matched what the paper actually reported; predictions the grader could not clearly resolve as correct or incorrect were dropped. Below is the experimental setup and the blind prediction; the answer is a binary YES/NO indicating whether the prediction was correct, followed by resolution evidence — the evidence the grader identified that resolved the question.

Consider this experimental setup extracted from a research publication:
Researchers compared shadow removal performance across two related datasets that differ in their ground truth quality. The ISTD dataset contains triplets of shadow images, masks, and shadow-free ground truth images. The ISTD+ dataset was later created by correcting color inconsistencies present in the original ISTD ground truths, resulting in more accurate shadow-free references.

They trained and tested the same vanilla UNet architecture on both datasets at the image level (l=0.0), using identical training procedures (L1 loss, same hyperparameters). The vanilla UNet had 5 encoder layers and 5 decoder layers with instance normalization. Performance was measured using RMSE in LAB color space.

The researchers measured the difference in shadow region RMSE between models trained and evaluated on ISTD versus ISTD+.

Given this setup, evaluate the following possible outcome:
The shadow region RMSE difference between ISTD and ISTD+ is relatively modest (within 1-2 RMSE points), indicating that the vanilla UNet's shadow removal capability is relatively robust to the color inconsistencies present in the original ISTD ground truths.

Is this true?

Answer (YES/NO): NO